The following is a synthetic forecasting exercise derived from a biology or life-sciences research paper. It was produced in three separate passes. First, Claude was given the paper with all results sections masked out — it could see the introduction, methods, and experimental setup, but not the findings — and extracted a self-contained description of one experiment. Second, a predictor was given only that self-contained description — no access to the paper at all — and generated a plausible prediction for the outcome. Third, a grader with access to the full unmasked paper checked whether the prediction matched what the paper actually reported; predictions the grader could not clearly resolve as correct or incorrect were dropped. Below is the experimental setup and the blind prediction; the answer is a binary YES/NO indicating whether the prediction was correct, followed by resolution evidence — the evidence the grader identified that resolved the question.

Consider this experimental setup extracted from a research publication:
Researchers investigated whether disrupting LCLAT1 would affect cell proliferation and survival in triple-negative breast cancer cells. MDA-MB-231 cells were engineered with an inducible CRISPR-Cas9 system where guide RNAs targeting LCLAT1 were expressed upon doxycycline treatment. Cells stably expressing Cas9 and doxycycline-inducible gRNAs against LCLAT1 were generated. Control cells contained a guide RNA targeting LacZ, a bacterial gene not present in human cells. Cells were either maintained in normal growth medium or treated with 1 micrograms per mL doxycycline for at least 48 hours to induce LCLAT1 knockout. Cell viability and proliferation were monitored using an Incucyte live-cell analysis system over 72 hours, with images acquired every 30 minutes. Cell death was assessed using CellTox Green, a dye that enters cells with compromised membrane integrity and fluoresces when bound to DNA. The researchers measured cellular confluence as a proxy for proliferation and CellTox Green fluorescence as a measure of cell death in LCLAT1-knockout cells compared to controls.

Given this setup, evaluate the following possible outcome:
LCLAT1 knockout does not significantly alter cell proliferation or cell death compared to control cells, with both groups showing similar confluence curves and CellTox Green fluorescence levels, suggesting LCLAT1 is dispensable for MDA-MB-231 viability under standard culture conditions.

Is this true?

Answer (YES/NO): NO